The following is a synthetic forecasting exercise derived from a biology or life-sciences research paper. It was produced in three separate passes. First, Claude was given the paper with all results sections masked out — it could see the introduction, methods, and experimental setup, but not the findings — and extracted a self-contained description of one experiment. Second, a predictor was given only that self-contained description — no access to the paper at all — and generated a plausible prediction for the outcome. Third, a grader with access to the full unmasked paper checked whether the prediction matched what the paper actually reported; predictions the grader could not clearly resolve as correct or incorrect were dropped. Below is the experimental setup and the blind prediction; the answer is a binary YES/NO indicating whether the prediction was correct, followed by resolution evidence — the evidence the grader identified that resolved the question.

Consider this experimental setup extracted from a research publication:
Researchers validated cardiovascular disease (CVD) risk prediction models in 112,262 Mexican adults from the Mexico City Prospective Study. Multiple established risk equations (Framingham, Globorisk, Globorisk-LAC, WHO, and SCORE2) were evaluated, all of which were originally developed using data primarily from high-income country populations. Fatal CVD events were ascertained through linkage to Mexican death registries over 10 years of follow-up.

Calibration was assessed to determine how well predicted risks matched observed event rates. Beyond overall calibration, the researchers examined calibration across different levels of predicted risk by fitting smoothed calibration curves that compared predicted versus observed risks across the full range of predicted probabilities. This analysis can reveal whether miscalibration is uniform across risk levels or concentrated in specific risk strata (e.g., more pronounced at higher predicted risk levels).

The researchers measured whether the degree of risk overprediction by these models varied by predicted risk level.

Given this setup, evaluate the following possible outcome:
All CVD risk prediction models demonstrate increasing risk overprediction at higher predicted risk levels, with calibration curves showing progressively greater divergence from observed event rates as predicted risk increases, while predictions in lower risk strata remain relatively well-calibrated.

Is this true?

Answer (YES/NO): NO